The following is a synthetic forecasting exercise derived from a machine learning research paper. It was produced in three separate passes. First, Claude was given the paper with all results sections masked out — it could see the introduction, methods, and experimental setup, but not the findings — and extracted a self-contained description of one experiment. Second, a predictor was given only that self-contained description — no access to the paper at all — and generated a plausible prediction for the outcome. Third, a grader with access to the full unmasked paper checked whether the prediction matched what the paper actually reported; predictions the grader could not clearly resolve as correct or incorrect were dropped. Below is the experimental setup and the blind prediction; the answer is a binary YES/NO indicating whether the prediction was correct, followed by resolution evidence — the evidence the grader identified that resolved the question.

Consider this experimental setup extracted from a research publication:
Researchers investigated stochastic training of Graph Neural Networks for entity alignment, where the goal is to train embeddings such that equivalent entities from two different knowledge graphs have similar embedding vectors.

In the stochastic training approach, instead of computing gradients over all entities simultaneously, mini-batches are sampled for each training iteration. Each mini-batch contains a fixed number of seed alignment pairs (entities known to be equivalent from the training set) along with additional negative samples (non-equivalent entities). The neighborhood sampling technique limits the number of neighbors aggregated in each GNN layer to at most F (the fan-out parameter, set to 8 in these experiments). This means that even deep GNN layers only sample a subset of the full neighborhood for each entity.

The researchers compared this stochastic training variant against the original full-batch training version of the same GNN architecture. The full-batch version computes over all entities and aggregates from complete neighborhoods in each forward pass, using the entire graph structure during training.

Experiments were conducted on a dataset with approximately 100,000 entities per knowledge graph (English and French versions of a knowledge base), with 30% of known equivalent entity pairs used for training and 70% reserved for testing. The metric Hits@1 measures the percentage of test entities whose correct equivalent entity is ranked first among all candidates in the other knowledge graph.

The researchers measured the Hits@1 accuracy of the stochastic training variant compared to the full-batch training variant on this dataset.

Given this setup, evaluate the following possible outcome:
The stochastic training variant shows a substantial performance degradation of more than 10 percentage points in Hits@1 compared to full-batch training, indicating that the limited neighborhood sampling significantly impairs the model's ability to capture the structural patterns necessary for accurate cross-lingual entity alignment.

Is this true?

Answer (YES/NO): NO